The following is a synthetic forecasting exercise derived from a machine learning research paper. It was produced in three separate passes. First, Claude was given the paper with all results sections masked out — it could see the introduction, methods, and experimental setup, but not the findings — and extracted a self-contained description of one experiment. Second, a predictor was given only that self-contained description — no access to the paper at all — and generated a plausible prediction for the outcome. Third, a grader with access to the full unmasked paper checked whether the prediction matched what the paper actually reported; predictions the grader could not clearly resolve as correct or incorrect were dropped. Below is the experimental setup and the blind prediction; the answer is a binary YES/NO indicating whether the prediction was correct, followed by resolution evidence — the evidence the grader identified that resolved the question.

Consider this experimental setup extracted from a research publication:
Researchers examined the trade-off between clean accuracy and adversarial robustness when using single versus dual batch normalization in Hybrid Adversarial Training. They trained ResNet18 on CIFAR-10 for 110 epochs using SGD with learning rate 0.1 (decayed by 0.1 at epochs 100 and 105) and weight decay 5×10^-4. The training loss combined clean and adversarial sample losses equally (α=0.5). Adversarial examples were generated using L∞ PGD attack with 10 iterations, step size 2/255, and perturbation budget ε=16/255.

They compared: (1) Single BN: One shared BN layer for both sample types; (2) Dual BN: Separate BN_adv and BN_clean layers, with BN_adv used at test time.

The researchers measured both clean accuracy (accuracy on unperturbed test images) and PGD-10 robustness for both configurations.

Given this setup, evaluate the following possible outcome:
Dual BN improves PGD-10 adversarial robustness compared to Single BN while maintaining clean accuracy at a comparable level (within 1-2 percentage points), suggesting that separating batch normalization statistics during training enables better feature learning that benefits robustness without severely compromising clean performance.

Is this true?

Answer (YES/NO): NO